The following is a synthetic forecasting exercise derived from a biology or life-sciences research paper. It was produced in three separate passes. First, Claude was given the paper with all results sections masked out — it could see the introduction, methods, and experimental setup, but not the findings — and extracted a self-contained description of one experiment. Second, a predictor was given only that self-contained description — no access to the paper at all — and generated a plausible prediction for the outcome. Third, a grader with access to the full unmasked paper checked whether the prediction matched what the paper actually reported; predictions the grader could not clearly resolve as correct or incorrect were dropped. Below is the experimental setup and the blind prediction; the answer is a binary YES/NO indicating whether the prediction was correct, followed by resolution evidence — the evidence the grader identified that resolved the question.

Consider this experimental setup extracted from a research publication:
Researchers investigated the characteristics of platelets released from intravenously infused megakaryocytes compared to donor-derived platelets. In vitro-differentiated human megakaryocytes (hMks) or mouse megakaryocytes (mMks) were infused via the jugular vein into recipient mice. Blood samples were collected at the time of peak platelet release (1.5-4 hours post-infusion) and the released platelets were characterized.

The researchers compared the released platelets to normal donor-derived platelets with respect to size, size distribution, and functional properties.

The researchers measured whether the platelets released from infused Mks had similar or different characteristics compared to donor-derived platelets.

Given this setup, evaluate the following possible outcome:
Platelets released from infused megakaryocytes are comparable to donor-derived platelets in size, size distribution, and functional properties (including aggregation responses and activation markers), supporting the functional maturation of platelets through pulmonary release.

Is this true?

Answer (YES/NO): YES